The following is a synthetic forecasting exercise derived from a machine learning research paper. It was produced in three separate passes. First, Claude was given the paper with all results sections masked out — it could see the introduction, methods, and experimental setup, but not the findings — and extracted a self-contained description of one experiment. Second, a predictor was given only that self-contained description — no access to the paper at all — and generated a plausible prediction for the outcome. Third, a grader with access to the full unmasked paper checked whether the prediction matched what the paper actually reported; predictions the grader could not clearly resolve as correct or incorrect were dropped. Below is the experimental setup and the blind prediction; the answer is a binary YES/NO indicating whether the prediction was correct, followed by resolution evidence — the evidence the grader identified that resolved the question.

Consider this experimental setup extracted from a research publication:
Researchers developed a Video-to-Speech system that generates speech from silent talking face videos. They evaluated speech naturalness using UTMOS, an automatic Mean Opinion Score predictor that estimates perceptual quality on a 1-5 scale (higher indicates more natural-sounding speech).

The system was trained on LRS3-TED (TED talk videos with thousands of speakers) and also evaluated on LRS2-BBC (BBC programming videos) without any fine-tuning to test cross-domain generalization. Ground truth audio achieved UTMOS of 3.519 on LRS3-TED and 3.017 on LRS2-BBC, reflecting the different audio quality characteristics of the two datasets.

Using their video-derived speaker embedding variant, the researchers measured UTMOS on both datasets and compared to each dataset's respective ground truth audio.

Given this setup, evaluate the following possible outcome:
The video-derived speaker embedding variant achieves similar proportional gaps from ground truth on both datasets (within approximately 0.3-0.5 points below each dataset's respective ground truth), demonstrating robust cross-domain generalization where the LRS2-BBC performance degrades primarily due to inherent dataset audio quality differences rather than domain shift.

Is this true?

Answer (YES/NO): NO